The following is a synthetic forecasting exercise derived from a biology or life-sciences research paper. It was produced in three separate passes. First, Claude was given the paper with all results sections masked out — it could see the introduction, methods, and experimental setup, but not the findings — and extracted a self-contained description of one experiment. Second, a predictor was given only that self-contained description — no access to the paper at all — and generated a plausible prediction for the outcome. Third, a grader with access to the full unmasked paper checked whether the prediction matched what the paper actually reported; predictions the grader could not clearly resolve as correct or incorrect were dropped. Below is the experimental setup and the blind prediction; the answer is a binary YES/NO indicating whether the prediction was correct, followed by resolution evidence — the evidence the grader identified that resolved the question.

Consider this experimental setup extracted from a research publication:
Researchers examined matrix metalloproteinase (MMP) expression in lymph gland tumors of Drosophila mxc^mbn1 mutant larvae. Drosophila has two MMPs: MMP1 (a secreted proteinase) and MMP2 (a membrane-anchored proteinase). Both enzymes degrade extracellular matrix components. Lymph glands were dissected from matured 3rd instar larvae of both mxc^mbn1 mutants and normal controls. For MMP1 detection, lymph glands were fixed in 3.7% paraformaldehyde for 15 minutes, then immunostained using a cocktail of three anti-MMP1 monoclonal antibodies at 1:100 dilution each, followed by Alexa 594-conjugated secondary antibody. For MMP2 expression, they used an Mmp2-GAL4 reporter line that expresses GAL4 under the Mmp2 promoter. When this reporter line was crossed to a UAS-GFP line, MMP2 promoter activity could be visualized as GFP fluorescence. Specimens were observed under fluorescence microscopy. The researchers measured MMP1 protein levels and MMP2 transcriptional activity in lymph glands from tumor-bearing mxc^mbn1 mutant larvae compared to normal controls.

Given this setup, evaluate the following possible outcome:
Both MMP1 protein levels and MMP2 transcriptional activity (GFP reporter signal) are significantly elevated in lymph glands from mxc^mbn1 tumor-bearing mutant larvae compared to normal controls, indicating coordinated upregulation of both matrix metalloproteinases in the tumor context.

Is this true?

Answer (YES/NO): YES